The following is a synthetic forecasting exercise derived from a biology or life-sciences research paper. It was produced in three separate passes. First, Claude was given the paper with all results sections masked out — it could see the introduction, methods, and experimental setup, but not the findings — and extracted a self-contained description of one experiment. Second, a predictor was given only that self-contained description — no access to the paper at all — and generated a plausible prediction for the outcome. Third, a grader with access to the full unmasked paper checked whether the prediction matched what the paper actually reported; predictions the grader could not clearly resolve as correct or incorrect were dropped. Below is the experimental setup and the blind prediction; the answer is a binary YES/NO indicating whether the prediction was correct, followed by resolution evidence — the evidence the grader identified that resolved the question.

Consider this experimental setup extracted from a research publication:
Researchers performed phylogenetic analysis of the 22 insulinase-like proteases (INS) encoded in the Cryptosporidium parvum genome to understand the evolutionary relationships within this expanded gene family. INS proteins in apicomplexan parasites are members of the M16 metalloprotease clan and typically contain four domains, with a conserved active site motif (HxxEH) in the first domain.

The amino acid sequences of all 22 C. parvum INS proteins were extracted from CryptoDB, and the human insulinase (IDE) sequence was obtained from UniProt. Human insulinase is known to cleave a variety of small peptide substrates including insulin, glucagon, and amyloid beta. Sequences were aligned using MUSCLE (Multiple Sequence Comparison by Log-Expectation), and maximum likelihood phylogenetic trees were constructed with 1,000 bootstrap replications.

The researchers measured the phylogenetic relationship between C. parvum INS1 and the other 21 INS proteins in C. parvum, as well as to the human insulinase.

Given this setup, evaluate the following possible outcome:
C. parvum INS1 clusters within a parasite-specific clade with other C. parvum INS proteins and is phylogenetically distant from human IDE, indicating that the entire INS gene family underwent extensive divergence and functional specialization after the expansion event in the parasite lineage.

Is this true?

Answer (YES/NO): NO